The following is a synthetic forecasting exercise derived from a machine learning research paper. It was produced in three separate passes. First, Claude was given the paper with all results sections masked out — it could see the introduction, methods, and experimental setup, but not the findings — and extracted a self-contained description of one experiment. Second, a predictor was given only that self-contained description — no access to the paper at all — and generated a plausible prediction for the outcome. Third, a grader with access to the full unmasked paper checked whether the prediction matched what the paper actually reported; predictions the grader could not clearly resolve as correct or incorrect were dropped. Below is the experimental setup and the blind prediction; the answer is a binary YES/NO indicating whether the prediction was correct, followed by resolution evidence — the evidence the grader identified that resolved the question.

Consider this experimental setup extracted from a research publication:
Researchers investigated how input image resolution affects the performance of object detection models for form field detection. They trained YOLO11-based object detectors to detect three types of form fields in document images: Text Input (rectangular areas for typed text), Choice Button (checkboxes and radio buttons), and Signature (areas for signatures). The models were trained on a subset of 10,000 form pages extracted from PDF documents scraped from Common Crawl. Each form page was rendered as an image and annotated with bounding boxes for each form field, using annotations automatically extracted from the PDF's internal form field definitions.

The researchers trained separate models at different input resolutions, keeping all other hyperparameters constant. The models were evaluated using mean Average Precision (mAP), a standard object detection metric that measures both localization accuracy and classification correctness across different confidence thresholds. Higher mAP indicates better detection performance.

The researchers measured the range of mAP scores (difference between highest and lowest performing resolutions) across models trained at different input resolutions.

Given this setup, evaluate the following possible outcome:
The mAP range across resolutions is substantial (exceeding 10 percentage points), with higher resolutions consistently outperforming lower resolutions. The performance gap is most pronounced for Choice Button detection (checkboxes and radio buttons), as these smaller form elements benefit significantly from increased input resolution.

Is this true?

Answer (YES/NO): YES